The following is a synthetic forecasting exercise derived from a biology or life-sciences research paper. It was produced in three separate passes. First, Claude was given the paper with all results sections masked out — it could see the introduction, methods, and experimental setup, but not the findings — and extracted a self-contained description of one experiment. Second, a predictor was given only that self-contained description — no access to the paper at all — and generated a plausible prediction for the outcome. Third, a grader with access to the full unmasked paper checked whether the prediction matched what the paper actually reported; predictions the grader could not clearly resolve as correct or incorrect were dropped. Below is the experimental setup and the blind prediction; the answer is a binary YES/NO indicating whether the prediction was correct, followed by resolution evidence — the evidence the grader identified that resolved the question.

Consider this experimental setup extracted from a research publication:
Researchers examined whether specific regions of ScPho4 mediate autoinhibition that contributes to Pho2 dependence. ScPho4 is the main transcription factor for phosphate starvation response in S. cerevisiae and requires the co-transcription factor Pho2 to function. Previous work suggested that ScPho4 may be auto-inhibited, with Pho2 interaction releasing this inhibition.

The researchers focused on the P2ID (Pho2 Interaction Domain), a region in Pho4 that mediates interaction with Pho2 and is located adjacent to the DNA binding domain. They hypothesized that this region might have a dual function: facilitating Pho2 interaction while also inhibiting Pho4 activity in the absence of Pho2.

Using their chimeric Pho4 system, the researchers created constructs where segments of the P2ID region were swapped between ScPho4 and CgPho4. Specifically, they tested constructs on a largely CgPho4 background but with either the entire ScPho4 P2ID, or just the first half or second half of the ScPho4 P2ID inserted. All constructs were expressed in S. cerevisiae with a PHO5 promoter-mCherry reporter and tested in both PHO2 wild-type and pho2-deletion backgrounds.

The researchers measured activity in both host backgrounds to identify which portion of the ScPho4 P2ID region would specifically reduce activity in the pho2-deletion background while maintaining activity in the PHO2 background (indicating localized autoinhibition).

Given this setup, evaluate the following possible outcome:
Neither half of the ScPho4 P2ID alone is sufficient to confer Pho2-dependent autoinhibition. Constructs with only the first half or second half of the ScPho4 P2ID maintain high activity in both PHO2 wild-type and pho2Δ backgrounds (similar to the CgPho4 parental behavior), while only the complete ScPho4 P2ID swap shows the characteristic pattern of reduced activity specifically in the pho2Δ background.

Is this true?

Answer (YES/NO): NO